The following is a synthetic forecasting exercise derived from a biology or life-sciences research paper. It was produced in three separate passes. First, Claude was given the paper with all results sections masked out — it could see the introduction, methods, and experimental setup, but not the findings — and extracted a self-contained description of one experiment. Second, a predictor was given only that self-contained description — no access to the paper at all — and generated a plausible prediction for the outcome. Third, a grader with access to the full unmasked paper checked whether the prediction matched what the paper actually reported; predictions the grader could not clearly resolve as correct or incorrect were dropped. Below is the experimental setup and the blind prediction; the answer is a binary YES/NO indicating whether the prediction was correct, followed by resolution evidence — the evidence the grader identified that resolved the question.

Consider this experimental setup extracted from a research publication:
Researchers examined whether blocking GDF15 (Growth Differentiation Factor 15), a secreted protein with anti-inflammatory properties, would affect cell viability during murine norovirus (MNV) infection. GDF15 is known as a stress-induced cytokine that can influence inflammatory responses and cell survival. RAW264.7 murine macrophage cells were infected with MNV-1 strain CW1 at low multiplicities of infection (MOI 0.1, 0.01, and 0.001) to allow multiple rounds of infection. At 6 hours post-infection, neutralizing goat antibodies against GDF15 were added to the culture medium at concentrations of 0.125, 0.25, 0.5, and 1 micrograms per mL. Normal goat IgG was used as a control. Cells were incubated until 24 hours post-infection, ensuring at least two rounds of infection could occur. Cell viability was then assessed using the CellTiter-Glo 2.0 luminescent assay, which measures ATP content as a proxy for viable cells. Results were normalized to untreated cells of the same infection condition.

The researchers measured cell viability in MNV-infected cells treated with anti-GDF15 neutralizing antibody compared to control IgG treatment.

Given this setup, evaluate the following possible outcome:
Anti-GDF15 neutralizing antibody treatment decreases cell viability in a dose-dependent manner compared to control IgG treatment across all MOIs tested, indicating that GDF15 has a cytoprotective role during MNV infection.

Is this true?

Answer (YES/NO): NO